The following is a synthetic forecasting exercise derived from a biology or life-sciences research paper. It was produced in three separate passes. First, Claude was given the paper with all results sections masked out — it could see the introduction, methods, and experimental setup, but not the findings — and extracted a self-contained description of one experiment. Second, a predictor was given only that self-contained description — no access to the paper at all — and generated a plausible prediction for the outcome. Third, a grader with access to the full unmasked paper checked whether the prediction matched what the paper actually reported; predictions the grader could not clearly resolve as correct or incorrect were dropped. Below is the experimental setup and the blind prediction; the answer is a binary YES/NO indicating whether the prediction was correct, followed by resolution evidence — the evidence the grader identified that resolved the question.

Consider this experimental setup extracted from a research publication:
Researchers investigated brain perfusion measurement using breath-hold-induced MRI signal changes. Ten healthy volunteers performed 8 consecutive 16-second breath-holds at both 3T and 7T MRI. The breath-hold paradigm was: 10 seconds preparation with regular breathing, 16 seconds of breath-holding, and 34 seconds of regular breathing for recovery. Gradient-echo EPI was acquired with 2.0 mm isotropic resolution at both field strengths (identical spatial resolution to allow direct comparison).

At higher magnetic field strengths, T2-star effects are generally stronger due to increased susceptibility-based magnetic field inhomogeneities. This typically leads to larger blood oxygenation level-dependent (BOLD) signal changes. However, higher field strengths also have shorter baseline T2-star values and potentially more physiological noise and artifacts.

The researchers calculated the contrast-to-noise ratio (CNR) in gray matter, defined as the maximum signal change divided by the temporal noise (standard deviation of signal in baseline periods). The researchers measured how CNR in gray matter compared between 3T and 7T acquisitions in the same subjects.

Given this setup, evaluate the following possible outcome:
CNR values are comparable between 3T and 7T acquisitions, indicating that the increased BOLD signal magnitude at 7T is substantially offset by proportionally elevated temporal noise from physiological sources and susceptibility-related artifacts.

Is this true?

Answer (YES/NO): NO